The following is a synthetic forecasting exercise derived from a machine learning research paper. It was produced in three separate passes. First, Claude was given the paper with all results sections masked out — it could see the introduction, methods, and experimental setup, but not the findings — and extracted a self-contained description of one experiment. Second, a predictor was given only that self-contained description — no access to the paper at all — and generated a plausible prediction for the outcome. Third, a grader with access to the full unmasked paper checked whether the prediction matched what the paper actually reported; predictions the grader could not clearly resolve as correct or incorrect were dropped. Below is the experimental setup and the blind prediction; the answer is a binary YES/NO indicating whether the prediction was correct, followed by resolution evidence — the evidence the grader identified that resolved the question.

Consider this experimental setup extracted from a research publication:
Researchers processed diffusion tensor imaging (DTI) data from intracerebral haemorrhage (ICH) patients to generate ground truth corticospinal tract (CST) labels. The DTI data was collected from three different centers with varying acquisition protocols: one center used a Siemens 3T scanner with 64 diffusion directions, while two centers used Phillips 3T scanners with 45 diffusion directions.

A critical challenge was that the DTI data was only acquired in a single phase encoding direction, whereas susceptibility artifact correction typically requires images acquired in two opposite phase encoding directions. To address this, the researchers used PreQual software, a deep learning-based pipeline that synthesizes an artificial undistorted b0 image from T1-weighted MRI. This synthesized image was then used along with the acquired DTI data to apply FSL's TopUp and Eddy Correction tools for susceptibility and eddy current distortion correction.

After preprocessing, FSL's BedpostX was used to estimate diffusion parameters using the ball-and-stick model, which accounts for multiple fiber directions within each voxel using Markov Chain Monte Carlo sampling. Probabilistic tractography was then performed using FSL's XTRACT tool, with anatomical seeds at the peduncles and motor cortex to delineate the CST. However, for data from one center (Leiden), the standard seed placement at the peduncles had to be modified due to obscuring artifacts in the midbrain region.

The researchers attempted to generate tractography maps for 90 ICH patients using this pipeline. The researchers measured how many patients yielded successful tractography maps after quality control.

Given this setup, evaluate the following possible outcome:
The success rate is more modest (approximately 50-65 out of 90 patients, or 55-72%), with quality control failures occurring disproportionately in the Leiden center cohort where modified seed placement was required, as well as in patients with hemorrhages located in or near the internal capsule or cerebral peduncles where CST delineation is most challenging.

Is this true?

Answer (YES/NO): NO